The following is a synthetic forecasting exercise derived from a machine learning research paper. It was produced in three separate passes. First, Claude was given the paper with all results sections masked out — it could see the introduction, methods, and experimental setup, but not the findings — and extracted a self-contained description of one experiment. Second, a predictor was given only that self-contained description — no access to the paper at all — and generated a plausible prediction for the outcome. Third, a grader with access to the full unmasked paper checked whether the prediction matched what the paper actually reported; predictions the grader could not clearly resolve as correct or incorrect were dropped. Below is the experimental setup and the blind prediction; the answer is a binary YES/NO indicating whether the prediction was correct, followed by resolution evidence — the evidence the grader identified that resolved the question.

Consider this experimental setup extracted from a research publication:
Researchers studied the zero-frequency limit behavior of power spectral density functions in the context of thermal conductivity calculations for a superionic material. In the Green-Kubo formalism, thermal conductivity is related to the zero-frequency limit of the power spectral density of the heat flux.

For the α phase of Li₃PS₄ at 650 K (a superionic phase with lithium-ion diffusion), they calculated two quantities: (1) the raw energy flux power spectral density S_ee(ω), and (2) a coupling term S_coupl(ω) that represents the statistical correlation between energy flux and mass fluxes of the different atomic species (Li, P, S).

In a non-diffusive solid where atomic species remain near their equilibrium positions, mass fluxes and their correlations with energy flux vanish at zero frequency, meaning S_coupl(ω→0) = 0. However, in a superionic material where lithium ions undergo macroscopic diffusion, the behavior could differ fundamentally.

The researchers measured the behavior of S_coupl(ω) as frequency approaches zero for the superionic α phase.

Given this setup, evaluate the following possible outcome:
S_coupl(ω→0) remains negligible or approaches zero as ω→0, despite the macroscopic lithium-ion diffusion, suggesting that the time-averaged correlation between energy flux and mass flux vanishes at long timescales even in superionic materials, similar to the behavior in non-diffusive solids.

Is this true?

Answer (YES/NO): NO